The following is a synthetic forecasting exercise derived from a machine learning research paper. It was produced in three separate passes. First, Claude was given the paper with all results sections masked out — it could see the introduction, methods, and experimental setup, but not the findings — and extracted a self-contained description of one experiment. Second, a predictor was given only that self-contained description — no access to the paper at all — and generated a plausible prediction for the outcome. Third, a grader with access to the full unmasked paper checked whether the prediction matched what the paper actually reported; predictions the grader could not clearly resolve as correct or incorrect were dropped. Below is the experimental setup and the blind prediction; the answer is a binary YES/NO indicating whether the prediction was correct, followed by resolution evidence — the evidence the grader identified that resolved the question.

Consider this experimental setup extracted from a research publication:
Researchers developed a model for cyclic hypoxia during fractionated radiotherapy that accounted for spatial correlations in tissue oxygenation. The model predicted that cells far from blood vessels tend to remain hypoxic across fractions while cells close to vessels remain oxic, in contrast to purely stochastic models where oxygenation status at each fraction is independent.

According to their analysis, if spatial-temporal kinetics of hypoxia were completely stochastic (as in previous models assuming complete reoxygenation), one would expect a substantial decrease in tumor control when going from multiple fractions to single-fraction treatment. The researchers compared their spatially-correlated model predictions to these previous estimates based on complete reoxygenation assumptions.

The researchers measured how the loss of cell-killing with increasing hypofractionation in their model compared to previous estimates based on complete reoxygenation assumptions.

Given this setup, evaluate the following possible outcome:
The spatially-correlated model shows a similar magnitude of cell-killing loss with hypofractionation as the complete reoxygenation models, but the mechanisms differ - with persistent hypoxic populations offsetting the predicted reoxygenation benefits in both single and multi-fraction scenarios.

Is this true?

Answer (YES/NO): NO